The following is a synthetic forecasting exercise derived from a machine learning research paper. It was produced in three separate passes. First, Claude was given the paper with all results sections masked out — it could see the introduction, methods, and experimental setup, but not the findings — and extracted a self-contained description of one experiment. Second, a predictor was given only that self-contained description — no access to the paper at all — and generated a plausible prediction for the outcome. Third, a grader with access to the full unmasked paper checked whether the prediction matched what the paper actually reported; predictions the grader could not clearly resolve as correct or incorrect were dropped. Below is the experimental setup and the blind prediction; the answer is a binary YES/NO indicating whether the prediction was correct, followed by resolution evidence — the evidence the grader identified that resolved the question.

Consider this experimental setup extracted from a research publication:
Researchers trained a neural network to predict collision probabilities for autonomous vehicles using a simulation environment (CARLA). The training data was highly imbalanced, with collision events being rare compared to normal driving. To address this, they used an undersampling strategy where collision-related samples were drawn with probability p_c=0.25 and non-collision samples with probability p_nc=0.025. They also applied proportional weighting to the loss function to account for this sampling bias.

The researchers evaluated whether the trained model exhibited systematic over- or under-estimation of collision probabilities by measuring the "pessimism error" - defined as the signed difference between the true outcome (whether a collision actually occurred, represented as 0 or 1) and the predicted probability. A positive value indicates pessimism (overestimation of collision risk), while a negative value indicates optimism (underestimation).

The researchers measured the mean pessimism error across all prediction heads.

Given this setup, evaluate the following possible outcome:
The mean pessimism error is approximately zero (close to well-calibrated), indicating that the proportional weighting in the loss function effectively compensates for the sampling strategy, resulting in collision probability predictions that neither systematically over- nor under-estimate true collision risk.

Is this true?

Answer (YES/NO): YES